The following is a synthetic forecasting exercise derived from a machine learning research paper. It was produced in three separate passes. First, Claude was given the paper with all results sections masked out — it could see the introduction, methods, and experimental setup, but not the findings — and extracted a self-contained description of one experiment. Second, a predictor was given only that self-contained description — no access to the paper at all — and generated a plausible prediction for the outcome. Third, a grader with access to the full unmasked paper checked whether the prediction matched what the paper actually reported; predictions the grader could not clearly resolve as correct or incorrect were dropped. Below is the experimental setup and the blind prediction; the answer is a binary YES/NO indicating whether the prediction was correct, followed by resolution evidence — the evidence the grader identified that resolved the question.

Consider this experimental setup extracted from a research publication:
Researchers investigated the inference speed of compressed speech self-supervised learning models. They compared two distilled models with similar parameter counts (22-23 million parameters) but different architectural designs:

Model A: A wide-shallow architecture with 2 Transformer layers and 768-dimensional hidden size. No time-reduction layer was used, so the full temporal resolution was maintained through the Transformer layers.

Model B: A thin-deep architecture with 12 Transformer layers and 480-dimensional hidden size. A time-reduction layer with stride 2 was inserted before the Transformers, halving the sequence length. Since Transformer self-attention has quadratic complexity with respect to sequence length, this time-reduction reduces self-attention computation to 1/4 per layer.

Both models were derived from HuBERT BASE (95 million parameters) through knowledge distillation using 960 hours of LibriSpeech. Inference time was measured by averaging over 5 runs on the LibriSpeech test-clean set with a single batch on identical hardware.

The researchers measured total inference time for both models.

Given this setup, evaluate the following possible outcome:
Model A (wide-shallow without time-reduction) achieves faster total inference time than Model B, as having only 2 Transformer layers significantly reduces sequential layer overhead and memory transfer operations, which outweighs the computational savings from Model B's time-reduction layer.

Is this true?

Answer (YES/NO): NO